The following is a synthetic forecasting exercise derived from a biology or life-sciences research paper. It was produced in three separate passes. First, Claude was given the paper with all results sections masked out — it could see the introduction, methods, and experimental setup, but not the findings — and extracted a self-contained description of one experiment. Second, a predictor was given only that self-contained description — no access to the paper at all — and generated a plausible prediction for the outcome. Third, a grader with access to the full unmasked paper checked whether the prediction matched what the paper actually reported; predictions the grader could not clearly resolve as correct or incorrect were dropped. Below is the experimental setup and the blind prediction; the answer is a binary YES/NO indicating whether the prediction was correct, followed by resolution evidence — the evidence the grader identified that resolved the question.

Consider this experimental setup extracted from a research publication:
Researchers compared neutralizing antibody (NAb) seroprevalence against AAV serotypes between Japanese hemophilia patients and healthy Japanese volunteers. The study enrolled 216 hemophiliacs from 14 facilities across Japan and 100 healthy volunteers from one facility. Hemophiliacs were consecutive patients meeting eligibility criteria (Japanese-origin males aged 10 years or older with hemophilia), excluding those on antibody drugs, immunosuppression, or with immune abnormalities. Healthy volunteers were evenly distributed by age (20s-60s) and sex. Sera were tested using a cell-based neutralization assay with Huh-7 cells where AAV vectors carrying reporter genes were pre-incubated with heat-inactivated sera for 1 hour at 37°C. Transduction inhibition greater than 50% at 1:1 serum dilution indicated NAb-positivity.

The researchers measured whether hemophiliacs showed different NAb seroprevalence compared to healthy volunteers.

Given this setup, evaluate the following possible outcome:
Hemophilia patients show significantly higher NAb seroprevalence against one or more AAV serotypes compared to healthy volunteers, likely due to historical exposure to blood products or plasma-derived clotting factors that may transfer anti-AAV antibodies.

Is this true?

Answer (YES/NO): NO